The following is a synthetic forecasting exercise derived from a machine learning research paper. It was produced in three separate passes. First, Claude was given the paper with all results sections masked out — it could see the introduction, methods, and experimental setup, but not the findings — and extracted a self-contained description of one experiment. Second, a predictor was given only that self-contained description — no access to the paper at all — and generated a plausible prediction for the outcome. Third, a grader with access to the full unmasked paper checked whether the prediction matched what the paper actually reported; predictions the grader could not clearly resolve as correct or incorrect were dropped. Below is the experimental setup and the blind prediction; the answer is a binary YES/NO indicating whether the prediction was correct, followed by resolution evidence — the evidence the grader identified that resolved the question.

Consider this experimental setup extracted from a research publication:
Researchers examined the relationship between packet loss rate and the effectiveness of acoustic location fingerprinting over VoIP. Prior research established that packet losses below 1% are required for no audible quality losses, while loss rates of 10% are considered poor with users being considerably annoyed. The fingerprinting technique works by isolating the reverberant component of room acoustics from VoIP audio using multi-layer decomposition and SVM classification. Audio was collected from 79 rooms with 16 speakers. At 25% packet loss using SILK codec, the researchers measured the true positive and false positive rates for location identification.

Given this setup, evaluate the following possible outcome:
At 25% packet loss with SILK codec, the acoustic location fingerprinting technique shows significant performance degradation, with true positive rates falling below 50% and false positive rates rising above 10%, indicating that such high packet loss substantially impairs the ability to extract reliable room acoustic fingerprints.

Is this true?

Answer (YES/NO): NO